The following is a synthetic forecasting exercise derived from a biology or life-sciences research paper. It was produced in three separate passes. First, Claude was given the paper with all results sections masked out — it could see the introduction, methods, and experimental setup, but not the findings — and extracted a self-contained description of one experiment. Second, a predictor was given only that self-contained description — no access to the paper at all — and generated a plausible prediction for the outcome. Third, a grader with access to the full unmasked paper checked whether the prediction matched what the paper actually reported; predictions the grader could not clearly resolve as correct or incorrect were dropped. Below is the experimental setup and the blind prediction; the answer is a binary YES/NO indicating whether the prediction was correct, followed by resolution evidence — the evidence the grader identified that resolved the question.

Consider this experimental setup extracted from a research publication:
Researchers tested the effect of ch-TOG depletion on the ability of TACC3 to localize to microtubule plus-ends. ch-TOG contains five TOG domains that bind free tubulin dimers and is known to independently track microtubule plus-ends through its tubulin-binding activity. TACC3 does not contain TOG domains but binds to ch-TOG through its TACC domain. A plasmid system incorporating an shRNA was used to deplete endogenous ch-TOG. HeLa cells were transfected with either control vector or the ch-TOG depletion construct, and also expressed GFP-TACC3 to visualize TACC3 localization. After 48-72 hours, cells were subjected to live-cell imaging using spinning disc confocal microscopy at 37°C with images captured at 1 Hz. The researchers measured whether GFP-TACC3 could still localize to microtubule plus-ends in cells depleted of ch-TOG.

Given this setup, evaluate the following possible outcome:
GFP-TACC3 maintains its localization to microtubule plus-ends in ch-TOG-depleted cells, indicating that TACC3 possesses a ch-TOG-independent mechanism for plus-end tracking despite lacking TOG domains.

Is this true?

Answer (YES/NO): NO